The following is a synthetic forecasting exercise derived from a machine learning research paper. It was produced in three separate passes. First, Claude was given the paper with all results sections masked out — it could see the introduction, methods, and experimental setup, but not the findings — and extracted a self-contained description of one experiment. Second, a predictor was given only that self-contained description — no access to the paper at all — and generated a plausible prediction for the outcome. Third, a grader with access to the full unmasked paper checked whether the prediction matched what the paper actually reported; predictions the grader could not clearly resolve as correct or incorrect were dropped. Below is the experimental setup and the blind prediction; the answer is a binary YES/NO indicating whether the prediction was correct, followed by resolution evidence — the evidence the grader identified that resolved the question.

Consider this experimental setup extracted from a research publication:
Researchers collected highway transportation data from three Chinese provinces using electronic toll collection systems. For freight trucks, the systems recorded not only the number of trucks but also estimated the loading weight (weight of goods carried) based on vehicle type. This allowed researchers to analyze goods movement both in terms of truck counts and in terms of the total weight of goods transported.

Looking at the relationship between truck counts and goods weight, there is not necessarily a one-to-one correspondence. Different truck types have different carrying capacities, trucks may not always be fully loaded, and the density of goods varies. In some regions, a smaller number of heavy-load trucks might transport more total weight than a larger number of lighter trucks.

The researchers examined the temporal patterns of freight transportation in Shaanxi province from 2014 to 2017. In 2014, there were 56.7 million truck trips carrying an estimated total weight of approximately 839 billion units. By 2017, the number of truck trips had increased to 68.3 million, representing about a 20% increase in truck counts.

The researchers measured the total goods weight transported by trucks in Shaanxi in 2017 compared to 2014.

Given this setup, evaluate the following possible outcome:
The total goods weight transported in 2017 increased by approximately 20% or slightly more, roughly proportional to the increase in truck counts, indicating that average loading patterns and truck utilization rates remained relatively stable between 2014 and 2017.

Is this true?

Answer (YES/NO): NO